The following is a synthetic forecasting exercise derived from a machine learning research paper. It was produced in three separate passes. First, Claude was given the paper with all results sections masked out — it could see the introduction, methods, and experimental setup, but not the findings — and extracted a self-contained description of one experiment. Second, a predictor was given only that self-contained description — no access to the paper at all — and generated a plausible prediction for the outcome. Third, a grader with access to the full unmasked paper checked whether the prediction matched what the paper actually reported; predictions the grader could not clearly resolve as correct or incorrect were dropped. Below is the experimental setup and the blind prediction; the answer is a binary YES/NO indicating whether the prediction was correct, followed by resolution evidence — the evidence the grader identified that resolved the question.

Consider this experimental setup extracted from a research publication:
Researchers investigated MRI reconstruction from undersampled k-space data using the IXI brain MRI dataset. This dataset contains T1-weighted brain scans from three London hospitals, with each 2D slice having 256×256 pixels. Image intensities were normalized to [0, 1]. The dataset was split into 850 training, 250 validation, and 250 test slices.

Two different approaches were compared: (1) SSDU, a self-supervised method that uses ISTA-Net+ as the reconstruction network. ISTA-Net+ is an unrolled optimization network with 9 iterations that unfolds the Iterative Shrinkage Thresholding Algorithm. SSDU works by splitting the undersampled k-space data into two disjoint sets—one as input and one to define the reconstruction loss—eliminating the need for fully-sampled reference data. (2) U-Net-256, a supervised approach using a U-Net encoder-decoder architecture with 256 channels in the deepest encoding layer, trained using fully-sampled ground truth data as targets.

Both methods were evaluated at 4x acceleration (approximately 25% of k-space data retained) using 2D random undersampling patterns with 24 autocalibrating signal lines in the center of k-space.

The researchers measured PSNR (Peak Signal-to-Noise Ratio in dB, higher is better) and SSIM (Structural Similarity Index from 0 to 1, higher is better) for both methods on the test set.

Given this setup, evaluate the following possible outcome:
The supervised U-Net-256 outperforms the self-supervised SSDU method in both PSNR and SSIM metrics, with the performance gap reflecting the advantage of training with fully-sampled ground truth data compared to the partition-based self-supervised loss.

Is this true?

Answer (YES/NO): NO